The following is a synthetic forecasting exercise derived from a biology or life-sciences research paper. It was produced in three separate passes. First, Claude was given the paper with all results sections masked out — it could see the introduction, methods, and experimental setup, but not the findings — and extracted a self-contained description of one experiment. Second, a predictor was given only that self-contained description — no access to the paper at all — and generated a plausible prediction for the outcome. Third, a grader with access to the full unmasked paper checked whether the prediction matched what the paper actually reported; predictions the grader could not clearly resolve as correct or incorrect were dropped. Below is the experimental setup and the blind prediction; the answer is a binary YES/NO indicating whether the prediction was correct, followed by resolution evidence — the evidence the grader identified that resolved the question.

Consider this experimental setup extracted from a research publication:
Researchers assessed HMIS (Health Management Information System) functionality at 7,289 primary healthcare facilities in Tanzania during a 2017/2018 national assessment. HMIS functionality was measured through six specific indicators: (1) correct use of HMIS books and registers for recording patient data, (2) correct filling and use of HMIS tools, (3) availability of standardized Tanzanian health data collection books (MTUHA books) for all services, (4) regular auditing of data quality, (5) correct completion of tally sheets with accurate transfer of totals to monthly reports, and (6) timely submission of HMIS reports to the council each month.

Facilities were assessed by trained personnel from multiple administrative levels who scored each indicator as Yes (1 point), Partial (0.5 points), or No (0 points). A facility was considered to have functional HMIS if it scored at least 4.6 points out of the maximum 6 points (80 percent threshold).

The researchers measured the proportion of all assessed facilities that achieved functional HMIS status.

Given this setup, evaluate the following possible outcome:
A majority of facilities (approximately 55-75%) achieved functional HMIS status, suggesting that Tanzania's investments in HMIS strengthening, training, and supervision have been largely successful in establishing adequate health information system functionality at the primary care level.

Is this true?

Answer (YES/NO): YES